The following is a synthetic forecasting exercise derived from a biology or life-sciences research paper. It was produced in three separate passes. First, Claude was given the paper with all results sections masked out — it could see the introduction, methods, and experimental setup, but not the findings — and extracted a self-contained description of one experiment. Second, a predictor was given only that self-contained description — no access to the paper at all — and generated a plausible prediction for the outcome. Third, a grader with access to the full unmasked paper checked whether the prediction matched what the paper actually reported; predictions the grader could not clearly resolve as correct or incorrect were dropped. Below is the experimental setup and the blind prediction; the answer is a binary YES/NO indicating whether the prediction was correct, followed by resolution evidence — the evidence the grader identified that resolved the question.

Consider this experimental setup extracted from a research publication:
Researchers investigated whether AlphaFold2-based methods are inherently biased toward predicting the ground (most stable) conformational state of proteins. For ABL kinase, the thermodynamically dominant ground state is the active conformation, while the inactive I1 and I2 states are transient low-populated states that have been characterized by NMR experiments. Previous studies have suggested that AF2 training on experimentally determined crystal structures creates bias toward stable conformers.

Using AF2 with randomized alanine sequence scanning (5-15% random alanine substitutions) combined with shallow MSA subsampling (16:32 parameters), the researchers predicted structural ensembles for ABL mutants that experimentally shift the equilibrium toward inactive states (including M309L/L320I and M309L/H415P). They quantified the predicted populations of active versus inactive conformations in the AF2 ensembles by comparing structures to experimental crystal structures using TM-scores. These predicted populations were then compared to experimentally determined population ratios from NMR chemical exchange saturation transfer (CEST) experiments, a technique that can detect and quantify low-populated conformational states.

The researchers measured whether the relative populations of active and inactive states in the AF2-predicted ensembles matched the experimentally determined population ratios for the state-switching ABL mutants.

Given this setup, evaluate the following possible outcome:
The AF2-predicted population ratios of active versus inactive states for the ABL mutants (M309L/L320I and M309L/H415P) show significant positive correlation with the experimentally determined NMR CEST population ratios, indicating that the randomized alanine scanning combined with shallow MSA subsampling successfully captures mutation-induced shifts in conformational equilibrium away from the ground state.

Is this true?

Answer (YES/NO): NO